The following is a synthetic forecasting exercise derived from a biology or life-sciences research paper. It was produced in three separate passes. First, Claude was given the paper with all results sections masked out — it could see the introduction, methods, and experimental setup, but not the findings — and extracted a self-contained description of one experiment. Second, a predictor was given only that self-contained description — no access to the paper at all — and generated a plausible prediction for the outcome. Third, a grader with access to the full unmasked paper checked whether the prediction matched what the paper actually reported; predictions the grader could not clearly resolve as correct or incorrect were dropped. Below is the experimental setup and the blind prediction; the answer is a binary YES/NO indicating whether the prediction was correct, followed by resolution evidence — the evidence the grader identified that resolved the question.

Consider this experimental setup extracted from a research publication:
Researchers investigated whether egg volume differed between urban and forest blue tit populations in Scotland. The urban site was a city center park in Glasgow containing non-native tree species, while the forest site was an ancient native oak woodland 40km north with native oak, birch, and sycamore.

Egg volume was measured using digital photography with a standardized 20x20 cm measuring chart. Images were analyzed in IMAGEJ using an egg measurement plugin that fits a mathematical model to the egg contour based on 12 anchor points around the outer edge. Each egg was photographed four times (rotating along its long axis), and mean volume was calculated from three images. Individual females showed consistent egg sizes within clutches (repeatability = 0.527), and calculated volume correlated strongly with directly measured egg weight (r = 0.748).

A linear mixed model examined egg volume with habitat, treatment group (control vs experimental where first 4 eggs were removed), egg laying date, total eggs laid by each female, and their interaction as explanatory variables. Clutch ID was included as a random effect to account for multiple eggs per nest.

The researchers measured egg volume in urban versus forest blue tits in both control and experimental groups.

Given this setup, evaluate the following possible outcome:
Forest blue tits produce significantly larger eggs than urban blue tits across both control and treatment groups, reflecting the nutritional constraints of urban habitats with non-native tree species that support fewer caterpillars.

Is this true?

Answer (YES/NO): NO